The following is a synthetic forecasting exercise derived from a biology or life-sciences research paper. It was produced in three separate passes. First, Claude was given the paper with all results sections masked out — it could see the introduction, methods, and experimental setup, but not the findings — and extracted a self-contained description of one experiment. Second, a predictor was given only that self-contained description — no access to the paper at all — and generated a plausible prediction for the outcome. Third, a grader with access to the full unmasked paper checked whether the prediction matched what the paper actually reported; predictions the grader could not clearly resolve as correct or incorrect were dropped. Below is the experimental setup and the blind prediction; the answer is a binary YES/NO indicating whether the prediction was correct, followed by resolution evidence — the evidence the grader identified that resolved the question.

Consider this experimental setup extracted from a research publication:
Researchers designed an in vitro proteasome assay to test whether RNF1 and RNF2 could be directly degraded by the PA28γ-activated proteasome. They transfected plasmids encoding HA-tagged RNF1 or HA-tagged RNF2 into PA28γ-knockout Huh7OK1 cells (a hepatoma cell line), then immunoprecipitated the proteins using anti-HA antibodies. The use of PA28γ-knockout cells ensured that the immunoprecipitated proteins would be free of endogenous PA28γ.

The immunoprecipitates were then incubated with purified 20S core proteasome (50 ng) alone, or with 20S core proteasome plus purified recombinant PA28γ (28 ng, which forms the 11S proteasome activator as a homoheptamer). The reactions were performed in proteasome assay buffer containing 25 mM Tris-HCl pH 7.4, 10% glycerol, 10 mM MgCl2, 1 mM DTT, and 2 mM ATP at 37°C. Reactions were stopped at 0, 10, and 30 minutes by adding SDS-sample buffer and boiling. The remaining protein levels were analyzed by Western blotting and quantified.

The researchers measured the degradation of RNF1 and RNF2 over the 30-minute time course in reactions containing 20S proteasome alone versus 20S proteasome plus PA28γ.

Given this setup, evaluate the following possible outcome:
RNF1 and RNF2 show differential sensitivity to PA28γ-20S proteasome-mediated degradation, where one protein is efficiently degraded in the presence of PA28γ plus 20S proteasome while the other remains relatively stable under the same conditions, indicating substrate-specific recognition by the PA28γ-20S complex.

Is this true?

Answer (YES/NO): NO